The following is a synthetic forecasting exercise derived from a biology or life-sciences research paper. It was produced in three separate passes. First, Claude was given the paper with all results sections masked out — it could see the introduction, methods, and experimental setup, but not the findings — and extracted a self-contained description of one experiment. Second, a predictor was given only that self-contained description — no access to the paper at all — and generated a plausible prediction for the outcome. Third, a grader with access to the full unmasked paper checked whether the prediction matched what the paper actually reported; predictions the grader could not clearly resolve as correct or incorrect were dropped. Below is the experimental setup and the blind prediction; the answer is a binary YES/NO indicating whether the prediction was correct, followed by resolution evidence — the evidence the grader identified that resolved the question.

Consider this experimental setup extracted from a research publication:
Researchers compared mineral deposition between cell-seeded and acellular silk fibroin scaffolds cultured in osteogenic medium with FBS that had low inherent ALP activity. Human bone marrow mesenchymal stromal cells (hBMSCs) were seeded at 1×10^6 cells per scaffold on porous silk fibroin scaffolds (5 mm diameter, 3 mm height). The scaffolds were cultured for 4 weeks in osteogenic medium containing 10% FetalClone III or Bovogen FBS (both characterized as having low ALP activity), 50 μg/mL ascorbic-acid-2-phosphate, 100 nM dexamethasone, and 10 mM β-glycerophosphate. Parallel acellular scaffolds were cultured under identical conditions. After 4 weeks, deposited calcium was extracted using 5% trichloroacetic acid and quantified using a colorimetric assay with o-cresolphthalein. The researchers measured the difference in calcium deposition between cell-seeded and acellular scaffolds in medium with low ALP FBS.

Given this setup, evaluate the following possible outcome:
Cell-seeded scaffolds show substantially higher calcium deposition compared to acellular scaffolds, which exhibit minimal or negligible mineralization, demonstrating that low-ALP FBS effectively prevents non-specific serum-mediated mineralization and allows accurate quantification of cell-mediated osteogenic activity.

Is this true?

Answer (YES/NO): YES